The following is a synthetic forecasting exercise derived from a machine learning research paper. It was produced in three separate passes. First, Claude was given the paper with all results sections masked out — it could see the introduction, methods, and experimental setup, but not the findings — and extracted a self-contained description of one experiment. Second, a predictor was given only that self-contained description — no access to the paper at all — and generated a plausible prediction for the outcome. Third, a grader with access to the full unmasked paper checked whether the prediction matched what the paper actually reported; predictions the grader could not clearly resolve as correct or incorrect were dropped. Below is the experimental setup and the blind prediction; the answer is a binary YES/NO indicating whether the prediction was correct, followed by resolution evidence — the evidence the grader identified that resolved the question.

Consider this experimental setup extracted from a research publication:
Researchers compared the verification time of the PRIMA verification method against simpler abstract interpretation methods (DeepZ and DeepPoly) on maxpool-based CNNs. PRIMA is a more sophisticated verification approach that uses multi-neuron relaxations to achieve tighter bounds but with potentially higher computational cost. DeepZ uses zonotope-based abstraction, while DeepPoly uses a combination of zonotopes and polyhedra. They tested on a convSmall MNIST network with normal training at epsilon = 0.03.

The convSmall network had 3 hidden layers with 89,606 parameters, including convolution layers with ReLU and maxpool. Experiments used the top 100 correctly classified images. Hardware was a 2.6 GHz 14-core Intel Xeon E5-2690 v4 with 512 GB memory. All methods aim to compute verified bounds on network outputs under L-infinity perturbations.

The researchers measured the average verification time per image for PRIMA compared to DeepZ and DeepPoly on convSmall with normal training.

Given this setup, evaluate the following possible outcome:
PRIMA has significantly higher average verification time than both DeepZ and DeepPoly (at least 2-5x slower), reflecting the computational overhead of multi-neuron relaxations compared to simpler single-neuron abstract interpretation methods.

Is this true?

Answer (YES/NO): YES